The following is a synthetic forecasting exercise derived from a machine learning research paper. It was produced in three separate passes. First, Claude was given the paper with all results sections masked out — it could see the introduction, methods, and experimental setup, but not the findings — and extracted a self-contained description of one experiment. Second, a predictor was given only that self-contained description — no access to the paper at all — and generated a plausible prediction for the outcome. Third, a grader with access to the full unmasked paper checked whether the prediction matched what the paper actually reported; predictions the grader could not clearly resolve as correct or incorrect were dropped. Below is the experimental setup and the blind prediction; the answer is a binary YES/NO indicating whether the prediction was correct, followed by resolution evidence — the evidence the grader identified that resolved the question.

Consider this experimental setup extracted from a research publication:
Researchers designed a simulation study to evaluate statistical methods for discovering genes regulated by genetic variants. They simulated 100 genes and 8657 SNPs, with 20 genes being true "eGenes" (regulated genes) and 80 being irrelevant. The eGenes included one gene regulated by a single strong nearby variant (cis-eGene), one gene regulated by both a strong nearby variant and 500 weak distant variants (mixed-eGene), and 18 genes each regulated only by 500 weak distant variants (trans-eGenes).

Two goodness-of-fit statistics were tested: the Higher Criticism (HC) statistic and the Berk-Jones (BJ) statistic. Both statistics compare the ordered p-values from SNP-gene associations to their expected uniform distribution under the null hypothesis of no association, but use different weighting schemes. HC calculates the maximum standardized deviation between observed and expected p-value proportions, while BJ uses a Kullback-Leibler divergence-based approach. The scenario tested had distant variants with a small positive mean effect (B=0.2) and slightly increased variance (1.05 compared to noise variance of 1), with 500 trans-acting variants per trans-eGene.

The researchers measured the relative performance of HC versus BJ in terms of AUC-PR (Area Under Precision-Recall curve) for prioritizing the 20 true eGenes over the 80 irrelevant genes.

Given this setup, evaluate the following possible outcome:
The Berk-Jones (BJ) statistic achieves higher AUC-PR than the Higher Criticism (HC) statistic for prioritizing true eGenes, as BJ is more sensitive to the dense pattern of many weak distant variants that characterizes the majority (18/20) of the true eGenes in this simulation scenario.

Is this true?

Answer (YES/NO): NO